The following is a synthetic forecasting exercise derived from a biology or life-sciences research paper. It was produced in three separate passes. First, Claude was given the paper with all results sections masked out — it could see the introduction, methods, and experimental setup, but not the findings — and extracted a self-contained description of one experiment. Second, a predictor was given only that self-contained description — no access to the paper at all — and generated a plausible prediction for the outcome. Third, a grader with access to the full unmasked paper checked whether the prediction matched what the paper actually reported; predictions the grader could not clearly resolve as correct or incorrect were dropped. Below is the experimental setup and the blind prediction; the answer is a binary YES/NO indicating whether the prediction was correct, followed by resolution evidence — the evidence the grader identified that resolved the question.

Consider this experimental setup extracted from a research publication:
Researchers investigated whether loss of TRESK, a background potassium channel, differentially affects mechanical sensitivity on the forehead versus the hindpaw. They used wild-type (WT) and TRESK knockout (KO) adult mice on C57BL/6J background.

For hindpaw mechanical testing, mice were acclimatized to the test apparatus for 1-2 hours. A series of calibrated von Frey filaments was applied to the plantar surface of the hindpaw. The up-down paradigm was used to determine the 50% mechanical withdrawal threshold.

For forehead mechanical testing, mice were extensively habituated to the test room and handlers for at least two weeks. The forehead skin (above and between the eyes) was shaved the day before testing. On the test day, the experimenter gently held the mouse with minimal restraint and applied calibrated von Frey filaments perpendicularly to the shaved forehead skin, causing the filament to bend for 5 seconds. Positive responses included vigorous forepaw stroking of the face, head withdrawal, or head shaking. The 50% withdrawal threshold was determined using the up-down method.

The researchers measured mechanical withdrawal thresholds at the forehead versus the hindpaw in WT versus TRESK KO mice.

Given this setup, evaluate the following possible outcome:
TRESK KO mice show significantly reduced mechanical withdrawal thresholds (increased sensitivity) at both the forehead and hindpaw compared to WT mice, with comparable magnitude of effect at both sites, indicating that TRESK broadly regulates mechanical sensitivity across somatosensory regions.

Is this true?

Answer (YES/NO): NO